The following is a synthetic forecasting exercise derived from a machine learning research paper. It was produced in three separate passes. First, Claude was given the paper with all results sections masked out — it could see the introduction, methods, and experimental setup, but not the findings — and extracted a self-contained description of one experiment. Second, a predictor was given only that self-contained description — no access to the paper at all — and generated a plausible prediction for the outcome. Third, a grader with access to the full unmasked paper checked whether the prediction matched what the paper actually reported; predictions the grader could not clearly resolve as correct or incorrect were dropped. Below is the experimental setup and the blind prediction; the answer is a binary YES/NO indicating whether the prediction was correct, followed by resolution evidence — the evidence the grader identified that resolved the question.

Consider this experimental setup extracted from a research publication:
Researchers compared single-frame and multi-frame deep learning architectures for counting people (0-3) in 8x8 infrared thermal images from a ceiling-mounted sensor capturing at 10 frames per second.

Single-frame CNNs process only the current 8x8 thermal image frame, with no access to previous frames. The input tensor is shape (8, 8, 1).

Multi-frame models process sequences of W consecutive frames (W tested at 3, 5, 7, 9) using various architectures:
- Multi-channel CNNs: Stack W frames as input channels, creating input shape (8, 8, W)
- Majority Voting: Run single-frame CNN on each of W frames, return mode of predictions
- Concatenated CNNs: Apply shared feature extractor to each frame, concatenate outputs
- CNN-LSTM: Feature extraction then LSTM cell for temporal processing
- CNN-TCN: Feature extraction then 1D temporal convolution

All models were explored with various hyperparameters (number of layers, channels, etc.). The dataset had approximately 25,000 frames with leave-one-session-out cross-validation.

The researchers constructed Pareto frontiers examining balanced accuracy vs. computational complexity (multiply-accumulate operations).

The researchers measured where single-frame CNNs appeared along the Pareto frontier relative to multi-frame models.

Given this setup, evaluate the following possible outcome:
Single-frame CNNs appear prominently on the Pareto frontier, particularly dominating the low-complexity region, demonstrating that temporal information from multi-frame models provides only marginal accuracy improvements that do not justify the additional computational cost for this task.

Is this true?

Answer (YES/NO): NO